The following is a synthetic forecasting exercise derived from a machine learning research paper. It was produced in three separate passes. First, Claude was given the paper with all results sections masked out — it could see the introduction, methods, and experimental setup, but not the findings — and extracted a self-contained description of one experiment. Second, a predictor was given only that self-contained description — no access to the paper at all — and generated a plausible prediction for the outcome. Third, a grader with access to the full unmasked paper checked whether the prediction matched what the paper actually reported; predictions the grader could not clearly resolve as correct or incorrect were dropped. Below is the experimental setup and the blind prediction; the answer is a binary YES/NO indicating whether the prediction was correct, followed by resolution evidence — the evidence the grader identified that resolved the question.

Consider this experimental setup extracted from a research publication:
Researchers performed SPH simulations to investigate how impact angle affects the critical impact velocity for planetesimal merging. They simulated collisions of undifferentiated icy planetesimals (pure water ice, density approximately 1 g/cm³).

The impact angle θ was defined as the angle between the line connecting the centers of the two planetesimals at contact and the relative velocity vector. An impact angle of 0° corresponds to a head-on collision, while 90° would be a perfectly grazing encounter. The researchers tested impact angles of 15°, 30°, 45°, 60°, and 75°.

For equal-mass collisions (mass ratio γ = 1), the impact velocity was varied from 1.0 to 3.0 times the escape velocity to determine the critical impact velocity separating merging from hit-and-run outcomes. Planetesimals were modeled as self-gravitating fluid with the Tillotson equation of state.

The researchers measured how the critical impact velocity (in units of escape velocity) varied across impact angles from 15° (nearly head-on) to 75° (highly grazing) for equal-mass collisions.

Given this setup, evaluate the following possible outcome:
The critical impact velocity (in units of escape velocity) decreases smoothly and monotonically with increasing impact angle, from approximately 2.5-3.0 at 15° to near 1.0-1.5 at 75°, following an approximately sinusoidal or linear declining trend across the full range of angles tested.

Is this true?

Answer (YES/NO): NO